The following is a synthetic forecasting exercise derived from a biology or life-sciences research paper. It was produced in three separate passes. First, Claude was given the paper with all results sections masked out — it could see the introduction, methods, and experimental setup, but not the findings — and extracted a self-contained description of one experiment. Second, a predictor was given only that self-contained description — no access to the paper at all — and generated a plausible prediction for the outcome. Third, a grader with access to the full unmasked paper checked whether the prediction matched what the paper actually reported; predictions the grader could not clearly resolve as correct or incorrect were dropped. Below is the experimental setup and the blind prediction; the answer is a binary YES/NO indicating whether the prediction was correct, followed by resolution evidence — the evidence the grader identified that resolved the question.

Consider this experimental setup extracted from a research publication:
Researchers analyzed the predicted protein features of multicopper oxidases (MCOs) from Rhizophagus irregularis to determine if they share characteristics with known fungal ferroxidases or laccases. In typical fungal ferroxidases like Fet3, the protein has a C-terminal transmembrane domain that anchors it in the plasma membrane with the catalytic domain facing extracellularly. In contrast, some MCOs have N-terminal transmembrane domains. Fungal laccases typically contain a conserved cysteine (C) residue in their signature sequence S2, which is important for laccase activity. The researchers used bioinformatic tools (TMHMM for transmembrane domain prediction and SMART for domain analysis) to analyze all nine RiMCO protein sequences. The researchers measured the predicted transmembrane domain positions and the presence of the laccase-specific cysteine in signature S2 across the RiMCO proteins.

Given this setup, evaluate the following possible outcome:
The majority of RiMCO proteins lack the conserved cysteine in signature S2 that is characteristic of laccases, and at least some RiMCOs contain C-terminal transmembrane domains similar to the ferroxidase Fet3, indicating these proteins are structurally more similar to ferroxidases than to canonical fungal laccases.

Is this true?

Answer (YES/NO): NO